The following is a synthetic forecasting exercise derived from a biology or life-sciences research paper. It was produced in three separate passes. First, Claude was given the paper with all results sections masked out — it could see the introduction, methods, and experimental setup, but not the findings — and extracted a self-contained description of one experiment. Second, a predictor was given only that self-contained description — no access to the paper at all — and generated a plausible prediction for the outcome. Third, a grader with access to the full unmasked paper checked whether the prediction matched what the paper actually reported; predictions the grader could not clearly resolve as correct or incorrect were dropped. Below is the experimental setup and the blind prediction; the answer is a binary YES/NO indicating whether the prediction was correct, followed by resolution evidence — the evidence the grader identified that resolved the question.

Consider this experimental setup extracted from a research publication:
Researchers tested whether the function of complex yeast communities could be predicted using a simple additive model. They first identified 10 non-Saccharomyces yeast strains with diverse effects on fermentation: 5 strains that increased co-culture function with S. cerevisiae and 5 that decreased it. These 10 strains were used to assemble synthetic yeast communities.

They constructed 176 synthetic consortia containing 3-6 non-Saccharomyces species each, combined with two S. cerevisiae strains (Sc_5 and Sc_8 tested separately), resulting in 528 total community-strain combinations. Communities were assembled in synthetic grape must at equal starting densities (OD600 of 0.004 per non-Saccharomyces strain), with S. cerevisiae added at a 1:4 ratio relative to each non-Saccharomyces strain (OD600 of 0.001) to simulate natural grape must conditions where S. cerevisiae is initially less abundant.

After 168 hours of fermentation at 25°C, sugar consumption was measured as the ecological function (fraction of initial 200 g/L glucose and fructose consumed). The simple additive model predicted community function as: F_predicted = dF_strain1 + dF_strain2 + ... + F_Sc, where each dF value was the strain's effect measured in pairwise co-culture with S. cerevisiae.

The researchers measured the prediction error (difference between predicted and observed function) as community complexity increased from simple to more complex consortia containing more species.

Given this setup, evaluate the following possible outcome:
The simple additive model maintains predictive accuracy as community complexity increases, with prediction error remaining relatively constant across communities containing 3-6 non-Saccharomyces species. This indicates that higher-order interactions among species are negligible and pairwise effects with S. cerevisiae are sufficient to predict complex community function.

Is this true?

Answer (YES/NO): NO